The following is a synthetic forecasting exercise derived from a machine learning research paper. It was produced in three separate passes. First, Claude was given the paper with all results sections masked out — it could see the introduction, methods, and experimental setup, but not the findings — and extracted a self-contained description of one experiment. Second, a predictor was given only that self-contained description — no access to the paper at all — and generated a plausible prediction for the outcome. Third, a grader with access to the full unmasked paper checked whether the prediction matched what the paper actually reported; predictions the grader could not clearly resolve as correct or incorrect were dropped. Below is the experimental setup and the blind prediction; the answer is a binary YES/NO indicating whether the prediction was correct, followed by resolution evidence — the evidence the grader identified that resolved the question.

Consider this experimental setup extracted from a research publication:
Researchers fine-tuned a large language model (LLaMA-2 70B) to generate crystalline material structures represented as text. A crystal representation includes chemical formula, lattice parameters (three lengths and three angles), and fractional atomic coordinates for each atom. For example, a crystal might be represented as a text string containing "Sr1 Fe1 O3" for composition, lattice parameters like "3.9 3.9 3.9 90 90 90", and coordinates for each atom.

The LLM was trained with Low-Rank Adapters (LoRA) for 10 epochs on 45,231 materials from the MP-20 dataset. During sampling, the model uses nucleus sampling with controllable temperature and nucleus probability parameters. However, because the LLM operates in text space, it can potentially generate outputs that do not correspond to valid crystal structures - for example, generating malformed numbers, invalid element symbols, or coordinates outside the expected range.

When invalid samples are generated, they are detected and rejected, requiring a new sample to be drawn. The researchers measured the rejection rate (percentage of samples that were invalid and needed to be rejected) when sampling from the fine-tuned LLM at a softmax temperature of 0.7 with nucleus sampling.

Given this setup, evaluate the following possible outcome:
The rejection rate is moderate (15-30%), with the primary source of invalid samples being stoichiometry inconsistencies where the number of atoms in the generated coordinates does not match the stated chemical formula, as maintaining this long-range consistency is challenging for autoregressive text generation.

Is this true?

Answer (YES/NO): NO